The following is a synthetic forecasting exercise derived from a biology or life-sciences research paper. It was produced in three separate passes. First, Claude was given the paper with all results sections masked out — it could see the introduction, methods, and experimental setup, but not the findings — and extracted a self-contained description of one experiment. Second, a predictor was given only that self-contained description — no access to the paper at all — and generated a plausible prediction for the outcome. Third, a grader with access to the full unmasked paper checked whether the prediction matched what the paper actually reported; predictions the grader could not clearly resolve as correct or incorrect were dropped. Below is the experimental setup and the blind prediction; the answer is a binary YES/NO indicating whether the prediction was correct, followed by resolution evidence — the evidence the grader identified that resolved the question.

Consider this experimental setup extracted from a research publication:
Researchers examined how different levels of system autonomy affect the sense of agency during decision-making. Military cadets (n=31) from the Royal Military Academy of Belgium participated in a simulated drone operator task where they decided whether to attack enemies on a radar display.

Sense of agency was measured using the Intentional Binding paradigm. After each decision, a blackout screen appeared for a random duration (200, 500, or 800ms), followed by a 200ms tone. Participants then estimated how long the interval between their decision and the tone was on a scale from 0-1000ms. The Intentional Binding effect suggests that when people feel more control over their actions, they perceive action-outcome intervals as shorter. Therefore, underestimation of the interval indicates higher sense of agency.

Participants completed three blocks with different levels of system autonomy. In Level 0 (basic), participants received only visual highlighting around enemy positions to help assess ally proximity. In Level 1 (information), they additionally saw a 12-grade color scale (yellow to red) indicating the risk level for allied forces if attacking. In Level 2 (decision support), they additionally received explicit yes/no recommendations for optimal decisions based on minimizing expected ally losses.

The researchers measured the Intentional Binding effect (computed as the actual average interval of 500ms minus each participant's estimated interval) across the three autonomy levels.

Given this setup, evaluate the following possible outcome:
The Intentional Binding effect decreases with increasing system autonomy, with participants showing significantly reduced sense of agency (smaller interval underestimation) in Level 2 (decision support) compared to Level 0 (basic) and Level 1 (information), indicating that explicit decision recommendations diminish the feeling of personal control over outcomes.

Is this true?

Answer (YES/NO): NO